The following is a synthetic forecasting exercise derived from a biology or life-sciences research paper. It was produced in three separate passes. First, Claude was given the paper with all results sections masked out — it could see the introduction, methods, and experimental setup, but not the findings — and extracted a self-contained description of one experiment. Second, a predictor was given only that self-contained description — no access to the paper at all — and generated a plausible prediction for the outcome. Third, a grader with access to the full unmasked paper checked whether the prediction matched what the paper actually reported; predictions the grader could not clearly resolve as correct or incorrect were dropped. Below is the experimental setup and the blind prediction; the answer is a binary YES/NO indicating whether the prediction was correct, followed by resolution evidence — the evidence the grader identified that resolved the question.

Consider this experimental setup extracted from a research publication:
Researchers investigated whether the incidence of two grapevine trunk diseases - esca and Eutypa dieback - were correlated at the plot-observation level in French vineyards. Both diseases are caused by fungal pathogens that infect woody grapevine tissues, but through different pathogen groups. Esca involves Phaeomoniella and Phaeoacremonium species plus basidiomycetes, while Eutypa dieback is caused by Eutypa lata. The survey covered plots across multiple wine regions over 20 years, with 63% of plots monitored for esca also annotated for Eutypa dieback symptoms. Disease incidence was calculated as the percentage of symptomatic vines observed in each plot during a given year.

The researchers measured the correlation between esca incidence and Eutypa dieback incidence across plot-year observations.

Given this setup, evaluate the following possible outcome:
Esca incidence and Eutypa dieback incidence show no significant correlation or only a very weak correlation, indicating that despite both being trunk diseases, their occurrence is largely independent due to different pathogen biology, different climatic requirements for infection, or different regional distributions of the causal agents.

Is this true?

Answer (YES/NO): NO